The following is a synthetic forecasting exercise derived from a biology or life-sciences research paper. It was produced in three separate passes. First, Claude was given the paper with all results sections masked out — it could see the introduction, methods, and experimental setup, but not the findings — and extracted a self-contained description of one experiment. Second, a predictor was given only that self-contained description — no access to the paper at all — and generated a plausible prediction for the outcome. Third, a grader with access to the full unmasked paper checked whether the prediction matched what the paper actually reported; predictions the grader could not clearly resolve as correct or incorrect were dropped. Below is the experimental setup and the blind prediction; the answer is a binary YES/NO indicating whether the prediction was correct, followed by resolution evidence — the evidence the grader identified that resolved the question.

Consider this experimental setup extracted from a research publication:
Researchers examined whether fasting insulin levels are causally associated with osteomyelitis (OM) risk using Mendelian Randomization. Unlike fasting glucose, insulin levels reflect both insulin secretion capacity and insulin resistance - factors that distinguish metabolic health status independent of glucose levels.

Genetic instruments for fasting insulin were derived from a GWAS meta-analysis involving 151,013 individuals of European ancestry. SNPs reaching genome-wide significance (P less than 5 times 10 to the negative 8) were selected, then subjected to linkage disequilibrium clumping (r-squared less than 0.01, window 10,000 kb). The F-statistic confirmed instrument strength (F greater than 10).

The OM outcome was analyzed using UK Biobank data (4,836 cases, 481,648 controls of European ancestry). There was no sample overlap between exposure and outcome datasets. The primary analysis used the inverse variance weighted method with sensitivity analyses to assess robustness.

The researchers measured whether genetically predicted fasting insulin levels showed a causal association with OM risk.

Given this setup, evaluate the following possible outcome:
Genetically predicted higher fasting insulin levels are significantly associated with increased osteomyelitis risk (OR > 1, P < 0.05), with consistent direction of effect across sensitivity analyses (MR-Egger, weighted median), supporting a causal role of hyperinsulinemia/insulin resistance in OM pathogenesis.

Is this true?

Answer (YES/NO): NO